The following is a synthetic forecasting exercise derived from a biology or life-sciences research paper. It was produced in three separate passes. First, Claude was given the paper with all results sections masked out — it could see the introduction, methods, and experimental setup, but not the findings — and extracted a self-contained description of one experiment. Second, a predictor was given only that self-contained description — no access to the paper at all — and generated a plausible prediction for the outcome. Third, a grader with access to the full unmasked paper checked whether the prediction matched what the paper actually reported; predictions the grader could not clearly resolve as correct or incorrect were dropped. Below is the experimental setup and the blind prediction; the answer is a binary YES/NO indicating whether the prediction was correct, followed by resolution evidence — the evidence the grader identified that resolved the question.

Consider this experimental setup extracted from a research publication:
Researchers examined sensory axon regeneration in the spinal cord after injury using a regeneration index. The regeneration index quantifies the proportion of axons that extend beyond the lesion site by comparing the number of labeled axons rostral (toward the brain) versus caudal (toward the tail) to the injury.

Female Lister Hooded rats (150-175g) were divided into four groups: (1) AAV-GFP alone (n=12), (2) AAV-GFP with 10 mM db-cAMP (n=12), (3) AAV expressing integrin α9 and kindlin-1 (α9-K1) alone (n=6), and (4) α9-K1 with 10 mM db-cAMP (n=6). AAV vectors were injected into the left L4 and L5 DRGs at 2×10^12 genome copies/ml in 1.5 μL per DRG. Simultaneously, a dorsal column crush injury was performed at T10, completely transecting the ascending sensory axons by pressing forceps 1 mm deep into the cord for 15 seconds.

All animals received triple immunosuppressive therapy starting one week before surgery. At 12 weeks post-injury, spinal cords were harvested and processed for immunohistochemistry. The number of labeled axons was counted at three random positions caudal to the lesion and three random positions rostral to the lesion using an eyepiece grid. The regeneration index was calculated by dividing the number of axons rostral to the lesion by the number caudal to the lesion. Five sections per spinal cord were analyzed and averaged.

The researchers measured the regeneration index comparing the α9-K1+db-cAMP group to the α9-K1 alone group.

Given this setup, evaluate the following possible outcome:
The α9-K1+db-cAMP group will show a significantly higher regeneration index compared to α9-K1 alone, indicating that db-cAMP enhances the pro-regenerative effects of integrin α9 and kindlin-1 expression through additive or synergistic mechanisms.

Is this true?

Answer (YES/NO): NO